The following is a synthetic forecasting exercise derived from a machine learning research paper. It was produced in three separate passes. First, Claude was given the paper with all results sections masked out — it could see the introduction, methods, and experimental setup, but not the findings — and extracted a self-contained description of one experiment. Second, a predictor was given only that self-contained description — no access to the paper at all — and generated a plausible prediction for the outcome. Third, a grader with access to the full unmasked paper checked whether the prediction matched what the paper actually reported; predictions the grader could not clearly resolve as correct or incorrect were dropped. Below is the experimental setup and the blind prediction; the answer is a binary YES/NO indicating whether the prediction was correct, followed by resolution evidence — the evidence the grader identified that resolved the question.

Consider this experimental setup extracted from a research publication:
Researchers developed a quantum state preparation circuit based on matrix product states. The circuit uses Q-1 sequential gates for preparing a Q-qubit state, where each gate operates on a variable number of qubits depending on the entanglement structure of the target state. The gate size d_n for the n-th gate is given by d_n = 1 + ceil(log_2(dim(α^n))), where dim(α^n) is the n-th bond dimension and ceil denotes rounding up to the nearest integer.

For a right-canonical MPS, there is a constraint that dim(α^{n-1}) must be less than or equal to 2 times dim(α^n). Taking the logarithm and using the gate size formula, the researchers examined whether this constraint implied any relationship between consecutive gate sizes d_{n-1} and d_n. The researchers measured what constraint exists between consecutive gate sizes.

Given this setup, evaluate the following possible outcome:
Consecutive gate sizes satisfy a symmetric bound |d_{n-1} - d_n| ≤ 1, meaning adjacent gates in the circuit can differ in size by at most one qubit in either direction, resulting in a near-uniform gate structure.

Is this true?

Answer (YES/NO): NO